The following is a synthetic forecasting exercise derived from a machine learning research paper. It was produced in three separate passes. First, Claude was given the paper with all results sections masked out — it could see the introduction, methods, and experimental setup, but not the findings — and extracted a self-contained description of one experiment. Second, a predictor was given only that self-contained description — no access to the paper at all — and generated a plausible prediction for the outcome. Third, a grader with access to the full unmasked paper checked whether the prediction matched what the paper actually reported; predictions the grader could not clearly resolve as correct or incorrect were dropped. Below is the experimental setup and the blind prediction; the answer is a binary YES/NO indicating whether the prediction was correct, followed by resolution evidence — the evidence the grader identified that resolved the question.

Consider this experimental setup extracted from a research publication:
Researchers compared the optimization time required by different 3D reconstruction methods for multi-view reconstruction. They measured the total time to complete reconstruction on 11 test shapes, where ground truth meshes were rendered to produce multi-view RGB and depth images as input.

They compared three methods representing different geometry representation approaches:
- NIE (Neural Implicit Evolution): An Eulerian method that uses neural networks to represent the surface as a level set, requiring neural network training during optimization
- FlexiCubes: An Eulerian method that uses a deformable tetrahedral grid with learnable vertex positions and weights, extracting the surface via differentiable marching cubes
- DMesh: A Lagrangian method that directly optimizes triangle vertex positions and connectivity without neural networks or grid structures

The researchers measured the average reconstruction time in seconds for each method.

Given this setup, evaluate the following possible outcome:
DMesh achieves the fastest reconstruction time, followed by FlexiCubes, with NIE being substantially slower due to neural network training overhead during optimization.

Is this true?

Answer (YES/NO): NO